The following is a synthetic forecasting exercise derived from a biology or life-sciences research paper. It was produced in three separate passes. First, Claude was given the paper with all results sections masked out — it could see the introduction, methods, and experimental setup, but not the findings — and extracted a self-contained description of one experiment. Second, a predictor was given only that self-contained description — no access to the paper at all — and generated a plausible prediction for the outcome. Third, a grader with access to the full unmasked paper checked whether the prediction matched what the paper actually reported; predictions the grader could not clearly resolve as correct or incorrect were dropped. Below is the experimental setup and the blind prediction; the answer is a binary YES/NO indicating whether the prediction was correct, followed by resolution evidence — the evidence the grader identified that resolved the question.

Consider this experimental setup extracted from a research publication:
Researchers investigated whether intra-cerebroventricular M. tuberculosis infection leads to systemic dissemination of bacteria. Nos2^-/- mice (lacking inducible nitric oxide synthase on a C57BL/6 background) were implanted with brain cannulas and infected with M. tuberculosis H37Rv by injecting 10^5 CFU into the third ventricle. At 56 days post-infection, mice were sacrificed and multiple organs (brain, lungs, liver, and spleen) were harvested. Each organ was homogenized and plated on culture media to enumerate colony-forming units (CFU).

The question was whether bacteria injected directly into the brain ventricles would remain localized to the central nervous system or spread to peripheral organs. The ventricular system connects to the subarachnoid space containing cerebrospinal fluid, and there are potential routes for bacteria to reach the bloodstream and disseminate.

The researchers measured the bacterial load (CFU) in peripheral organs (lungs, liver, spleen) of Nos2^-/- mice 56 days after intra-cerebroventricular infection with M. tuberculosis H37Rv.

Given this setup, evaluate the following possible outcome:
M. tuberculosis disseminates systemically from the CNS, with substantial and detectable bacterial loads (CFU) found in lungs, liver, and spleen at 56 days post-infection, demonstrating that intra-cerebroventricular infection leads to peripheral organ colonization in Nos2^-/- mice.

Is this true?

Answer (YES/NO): NO